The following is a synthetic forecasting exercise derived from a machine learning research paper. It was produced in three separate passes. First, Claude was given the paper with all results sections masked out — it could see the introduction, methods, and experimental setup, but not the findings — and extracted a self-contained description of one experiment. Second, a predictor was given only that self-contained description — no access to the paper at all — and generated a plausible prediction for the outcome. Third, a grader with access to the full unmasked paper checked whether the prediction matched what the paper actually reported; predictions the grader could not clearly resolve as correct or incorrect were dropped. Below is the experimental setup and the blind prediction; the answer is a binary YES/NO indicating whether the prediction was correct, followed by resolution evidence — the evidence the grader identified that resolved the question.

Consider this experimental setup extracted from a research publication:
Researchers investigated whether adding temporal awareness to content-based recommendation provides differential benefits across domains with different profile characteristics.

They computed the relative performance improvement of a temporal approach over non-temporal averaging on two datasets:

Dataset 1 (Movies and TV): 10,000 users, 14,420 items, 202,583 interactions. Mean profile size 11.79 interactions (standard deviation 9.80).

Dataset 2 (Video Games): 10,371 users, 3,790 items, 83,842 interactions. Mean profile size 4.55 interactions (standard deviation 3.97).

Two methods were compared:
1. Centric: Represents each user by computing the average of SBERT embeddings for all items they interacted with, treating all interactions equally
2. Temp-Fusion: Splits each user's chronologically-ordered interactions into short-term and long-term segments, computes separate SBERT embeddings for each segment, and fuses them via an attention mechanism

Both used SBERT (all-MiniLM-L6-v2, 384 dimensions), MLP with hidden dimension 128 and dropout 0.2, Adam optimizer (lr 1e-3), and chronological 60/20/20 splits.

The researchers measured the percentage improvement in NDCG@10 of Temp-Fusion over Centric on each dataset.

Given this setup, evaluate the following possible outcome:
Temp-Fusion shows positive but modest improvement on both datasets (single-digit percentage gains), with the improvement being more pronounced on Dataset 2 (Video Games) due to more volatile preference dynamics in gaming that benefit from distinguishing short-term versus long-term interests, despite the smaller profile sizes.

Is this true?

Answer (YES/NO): NO